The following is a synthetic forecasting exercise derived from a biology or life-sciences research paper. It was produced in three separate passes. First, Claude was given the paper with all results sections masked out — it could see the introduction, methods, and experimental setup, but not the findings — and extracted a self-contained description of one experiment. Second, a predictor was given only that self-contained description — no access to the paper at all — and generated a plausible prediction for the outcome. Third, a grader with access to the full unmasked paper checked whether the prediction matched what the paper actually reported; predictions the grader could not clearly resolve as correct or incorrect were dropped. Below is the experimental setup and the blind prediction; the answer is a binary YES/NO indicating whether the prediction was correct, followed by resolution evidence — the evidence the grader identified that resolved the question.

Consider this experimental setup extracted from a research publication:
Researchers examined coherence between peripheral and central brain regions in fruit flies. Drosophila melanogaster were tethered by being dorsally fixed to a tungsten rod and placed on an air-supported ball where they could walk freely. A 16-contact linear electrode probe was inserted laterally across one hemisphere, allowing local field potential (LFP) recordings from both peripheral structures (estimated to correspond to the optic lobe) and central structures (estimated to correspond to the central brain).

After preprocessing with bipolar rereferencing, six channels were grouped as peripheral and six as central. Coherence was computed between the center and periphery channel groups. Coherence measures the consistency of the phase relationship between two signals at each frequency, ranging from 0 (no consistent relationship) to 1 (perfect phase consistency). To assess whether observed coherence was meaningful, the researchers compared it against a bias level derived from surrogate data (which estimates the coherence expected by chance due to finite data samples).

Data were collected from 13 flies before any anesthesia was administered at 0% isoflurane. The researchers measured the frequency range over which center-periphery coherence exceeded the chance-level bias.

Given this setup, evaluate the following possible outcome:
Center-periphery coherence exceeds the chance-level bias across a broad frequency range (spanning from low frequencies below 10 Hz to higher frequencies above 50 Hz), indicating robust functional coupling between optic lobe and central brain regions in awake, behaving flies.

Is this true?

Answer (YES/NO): NO